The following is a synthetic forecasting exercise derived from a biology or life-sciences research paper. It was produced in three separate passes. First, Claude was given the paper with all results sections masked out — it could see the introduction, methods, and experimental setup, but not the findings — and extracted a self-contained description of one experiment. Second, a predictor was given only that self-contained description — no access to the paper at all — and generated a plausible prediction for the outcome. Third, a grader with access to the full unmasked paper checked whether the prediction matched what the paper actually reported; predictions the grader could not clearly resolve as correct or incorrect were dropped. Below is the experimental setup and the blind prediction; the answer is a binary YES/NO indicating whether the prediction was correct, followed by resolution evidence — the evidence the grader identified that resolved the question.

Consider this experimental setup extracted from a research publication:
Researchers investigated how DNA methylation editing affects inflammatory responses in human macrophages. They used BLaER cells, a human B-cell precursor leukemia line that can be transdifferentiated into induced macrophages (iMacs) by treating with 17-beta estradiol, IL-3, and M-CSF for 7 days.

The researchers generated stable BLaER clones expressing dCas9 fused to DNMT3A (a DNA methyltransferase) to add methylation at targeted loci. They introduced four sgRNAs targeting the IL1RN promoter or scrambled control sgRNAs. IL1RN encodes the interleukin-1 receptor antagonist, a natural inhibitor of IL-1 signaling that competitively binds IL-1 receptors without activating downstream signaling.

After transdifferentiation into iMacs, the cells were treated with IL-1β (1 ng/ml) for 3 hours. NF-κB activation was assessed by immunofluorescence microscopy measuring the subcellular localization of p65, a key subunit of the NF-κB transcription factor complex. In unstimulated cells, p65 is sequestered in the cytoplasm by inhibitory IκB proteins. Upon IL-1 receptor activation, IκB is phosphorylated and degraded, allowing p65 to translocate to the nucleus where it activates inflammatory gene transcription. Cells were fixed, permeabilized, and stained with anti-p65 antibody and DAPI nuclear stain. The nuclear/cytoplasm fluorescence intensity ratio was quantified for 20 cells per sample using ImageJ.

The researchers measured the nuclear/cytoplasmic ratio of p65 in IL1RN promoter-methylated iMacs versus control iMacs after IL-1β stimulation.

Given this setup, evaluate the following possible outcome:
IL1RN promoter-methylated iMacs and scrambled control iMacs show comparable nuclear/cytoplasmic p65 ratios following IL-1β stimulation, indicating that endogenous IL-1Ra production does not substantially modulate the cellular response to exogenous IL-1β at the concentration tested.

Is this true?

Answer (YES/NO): NO